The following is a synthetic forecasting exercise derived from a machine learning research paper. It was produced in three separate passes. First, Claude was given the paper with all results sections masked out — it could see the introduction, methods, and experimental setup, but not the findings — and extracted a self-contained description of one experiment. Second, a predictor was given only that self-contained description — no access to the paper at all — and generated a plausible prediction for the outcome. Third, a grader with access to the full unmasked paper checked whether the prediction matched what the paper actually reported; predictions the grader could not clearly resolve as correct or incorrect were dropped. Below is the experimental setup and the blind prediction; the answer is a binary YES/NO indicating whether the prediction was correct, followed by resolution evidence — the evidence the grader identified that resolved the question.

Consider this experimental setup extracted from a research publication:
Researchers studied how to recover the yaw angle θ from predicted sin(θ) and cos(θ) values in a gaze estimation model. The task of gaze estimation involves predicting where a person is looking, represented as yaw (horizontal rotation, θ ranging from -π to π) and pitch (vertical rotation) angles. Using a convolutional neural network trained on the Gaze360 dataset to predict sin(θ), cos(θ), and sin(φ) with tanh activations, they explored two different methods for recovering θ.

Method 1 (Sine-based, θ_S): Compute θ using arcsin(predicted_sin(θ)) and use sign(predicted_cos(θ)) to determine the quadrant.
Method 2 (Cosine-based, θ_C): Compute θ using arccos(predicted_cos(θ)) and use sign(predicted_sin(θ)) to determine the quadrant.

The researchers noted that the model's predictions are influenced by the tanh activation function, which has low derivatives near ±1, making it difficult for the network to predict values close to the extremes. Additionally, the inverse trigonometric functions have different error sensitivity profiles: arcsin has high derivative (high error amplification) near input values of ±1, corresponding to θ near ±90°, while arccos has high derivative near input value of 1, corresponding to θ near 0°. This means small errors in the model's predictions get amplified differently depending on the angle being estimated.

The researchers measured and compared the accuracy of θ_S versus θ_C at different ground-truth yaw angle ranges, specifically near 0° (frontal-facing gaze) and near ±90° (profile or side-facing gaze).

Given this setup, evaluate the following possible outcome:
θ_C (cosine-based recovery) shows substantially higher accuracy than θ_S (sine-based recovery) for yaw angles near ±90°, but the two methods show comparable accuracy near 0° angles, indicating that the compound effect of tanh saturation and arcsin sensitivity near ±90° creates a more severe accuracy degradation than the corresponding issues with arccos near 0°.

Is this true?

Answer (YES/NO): NO